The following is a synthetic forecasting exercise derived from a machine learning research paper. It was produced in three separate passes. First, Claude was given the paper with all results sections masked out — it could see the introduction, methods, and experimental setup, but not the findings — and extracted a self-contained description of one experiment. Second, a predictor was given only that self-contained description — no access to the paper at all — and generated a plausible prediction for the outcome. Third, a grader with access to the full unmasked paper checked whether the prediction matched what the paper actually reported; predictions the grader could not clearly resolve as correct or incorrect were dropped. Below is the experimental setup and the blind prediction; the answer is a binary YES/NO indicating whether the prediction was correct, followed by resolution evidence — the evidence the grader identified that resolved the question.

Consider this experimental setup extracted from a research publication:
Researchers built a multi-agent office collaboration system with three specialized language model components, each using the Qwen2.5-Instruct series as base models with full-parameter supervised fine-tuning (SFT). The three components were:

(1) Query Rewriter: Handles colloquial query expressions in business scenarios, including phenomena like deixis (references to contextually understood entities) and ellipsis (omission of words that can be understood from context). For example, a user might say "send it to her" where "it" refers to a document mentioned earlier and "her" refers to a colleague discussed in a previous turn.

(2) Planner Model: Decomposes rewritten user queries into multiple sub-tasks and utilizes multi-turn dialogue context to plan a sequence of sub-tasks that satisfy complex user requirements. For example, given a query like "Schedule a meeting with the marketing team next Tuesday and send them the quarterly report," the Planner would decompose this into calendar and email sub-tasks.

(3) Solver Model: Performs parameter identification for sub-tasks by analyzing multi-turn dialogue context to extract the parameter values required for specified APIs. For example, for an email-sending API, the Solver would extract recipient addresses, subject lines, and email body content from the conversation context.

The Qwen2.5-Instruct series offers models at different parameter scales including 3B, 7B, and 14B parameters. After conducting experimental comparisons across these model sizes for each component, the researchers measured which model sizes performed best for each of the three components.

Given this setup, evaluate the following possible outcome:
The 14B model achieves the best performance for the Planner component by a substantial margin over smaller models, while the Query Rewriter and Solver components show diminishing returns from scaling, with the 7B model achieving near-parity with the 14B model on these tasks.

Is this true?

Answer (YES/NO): NO